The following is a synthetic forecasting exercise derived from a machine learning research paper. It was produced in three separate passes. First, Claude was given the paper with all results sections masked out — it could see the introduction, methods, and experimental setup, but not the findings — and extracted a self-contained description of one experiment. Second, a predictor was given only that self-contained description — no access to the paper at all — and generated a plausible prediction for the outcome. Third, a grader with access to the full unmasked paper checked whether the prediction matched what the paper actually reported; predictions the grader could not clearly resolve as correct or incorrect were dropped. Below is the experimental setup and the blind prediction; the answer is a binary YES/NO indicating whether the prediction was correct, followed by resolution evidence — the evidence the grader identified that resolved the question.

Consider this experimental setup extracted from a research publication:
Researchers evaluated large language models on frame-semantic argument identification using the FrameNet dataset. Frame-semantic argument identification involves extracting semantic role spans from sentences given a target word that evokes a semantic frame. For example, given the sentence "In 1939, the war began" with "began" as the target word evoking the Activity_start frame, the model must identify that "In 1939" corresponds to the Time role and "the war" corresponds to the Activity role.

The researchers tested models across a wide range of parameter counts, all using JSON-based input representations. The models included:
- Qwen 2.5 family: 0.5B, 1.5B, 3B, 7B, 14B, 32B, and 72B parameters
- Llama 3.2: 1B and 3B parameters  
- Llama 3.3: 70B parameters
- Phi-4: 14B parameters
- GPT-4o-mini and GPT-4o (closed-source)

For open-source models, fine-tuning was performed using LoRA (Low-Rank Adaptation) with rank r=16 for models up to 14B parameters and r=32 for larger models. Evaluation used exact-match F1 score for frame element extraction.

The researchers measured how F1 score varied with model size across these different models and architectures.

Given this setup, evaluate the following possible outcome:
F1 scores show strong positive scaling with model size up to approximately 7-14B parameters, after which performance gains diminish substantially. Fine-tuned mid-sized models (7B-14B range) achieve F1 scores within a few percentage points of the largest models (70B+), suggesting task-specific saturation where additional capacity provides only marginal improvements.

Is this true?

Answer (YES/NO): YES